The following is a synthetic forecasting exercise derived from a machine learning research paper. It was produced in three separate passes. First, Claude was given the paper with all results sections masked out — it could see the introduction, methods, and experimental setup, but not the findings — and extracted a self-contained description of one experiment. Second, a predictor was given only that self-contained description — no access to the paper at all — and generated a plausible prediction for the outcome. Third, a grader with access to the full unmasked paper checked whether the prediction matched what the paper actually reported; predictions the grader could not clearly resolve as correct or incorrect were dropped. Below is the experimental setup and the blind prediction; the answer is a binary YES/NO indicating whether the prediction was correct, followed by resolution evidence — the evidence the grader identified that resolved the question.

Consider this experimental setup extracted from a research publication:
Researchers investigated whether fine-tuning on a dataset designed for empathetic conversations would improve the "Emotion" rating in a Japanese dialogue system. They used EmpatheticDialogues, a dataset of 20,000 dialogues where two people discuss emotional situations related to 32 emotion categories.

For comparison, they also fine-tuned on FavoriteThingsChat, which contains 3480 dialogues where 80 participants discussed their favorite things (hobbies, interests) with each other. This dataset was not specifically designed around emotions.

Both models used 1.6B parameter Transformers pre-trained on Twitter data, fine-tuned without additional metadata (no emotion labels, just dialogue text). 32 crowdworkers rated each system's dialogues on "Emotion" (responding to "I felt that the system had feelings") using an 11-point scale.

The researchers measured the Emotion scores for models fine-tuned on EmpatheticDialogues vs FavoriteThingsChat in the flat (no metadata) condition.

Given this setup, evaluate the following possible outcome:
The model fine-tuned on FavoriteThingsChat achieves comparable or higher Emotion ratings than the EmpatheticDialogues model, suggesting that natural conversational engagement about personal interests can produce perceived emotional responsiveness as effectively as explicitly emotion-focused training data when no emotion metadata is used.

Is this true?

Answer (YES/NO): YES